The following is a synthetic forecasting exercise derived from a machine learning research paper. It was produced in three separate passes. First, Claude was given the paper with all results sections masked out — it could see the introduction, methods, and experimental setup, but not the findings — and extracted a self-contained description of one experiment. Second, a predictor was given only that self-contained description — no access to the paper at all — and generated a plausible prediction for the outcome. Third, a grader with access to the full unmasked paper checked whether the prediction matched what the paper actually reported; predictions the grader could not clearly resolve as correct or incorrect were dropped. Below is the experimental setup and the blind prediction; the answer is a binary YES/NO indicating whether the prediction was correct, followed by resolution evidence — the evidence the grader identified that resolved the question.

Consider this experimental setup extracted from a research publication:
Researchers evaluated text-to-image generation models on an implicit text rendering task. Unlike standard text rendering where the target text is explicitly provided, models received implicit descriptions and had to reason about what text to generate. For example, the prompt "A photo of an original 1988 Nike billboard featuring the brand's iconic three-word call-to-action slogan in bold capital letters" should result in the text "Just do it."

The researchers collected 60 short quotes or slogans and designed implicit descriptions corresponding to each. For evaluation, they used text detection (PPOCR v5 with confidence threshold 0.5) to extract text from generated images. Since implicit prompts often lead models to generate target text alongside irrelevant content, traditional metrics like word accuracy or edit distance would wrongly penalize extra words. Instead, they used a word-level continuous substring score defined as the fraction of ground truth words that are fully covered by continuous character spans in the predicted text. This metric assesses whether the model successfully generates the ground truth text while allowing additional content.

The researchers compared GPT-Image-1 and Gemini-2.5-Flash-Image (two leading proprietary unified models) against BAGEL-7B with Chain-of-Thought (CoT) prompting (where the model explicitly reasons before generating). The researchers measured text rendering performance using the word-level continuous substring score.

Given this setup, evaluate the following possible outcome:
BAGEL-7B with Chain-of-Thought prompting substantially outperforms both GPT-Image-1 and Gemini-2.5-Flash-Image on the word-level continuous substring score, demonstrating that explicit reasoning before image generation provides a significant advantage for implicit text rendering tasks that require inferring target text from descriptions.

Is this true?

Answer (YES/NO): NO